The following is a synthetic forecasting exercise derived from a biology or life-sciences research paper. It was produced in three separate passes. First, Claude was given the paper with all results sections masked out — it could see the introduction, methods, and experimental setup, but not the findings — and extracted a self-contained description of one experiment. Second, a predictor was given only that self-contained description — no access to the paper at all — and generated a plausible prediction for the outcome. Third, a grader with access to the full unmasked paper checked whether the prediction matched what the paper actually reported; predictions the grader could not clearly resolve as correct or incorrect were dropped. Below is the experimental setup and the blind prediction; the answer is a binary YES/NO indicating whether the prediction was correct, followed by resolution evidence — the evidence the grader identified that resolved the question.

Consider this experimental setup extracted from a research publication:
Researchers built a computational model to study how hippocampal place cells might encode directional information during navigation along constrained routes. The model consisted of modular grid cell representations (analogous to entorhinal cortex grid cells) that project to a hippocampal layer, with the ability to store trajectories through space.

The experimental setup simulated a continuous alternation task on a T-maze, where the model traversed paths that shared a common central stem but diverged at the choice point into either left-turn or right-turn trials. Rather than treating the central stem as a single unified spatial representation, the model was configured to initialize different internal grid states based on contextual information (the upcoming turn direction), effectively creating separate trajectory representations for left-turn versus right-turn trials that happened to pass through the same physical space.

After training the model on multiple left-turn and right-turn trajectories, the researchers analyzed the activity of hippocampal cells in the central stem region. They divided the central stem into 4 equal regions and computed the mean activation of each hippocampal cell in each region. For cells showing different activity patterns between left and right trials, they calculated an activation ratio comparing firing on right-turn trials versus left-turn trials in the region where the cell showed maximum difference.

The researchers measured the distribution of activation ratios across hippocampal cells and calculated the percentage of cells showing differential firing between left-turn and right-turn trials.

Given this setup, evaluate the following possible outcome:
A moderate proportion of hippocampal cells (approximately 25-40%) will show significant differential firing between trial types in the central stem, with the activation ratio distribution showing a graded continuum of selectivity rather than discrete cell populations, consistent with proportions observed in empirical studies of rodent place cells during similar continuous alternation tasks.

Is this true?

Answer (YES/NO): NO